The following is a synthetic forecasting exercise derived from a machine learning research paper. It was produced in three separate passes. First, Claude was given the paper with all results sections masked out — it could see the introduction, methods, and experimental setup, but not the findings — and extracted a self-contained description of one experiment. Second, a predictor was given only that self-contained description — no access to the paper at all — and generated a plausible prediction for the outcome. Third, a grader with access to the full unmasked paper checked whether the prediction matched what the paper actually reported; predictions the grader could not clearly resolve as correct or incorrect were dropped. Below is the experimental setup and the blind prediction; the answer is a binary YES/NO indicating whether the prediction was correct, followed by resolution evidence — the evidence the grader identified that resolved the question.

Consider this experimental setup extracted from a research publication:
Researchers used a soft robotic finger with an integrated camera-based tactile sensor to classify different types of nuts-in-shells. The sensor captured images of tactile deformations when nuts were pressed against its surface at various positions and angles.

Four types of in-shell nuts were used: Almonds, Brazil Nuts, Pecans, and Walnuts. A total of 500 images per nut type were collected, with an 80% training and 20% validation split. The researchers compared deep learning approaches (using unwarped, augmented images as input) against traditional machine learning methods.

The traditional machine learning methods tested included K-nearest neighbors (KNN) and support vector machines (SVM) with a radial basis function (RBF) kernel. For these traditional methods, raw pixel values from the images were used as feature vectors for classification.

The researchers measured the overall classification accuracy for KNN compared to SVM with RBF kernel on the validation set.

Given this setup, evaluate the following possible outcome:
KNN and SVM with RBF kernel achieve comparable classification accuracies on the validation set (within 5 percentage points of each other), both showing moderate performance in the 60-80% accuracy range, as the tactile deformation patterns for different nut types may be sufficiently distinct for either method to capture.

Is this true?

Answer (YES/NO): NO